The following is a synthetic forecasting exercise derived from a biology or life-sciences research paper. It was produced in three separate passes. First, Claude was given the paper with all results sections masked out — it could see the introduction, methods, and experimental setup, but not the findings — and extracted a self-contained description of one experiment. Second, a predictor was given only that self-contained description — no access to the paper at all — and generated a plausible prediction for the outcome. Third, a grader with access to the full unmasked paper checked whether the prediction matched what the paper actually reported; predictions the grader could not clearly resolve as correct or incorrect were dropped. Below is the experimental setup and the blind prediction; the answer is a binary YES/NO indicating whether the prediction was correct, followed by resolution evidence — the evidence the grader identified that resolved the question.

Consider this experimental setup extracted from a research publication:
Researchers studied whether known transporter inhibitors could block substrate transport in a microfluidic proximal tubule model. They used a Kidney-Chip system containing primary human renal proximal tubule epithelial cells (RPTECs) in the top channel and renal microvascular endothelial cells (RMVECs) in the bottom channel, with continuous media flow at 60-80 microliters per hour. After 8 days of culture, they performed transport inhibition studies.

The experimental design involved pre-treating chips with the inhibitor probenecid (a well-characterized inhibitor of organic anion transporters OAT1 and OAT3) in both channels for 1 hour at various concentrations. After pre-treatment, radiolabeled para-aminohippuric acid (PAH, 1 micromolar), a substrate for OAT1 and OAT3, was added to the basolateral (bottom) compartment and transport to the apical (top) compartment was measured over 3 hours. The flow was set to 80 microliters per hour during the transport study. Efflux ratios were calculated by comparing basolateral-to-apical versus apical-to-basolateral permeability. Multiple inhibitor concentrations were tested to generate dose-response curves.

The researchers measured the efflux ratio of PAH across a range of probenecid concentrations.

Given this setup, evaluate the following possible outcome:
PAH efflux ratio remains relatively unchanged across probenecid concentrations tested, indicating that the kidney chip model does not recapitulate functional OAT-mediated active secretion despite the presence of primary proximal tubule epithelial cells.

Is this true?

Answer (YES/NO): NO